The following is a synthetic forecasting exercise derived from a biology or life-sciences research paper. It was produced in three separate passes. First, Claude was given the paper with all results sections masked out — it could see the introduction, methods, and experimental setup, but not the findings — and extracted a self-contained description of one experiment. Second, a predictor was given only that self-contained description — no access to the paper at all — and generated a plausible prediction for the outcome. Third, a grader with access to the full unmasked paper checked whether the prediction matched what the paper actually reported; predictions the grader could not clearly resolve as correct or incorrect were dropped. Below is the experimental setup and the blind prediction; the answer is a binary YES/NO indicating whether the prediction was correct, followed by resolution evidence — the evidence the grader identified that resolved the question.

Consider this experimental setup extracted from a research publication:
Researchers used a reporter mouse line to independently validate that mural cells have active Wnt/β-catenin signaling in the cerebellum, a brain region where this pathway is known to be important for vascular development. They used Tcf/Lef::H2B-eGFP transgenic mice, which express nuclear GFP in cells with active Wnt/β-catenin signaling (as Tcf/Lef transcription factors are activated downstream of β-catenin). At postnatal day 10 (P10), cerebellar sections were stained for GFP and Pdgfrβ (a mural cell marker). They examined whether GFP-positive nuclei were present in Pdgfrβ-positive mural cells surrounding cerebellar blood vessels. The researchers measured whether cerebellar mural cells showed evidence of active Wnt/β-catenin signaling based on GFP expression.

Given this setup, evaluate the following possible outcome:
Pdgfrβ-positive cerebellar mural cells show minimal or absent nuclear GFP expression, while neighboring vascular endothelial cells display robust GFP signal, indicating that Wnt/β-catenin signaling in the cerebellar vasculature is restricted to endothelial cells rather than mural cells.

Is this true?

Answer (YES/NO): NO